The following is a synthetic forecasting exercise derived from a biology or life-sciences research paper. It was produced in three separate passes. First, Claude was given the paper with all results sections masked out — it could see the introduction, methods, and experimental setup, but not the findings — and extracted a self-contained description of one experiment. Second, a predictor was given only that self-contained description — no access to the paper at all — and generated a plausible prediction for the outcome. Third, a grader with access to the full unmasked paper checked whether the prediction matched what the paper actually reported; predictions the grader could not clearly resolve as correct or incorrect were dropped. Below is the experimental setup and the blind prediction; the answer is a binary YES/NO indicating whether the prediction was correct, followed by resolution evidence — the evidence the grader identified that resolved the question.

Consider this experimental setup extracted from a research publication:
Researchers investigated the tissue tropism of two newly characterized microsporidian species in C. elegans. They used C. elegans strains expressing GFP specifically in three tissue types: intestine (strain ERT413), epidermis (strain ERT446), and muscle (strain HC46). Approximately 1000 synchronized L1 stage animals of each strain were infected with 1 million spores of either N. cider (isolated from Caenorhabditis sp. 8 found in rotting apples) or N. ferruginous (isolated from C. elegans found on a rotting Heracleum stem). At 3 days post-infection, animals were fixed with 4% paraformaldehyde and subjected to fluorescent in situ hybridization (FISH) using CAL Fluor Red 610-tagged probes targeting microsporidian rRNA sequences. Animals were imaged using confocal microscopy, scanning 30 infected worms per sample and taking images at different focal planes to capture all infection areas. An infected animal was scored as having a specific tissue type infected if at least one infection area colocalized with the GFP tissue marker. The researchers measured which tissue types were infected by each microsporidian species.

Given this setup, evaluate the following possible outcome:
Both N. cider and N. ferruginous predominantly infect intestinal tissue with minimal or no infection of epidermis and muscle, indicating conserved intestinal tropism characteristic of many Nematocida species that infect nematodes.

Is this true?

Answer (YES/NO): NO